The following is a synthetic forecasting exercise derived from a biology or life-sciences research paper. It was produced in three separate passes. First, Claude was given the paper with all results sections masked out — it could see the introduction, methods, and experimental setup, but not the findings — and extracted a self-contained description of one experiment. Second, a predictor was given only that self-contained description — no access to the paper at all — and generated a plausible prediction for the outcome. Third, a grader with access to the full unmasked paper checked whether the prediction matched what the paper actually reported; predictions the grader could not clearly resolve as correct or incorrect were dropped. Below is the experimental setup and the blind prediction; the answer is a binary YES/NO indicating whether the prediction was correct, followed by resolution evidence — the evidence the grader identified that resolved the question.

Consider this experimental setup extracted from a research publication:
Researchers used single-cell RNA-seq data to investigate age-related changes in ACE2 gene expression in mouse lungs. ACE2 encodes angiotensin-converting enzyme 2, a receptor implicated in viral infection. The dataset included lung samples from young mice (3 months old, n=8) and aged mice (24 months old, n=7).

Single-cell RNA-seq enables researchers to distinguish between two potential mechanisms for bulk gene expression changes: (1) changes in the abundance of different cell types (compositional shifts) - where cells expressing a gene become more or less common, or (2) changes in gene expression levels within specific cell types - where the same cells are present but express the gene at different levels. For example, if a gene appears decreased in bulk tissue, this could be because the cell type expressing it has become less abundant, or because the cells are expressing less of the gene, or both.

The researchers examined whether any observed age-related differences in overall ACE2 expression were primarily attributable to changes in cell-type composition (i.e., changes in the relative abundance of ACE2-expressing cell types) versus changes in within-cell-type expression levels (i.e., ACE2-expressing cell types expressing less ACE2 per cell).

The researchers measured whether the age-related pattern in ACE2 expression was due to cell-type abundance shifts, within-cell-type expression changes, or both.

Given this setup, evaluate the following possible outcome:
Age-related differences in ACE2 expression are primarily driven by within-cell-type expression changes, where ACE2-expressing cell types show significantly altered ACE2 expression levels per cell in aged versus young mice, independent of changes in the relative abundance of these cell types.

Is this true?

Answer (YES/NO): NO